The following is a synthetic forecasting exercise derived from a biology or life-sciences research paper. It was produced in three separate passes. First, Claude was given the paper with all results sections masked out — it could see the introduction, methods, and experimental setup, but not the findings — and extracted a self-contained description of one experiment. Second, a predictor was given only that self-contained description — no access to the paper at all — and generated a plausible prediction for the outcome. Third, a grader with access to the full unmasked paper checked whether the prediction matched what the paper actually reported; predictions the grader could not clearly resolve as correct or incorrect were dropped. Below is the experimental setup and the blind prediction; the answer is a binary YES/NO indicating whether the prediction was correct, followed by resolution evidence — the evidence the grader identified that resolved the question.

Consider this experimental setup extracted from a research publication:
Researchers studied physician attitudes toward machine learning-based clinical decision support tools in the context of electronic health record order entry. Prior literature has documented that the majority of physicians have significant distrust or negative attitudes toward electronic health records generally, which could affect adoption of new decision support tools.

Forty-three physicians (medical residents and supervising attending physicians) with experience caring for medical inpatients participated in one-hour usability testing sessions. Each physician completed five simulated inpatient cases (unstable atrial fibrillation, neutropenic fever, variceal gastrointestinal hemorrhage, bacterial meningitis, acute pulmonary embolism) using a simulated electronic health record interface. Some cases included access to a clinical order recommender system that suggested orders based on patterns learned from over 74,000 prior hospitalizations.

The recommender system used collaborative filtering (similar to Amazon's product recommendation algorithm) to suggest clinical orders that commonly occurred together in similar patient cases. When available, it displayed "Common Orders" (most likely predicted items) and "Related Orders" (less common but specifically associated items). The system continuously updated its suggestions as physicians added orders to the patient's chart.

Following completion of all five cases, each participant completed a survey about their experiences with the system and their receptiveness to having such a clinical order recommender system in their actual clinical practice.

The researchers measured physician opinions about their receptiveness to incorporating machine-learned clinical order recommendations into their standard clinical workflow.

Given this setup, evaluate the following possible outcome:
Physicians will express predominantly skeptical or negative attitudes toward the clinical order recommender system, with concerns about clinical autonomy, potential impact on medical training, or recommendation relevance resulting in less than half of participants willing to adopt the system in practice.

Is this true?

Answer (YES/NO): NO